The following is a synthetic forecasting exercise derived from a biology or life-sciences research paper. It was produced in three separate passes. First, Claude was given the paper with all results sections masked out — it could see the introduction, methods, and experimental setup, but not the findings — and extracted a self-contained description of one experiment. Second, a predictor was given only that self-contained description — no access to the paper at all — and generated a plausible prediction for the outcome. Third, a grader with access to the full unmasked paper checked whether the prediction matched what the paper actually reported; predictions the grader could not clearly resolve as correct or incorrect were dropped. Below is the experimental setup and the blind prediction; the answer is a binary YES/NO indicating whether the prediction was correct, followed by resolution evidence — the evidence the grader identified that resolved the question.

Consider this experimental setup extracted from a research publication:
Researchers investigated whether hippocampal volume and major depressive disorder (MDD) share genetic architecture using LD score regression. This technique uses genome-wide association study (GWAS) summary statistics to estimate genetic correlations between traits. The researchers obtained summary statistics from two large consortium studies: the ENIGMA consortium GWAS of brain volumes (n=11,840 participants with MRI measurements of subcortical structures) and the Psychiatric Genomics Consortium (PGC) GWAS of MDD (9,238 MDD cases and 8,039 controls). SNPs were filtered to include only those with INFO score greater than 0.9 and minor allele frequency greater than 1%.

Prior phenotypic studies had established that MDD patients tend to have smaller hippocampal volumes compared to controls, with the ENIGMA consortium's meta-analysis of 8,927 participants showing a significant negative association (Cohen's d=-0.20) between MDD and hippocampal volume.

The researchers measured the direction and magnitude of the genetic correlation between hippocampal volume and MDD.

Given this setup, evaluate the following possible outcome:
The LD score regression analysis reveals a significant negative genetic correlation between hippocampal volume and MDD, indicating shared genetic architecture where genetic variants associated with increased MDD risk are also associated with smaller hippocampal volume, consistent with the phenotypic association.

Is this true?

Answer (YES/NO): NO